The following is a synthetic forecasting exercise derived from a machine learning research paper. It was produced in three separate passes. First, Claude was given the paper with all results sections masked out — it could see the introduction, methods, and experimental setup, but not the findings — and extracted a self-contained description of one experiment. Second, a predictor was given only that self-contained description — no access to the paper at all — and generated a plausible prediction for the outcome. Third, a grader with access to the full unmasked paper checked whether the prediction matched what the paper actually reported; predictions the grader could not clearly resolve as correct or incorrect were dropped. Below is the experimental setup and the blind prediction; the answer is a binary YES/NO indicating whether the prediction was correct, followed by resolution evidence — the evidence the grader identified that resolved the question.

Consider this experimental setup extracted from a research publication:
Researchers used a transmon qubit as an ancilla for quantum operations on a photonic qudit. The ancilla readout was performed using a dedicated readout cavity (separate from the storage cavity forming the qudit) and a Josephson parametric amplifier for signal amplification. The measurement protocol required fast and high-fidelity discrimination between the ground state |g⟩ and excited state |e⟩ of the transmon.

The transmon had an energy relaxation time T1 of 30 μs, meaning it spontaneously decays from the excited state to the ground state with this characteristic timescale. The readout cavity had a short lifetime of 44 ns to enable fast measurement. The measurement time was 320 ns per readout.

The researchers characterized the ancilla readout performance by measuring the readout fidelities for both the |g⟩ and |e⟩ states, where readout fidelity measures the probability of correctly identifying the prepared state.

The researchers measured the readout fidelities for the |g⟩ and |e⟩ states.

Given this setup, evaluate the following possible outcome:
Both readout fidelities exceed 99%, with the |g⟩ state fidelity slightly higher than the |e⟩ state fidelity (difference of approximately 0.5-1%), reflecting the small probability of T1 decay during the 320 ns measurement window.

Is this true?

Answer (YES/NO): NO